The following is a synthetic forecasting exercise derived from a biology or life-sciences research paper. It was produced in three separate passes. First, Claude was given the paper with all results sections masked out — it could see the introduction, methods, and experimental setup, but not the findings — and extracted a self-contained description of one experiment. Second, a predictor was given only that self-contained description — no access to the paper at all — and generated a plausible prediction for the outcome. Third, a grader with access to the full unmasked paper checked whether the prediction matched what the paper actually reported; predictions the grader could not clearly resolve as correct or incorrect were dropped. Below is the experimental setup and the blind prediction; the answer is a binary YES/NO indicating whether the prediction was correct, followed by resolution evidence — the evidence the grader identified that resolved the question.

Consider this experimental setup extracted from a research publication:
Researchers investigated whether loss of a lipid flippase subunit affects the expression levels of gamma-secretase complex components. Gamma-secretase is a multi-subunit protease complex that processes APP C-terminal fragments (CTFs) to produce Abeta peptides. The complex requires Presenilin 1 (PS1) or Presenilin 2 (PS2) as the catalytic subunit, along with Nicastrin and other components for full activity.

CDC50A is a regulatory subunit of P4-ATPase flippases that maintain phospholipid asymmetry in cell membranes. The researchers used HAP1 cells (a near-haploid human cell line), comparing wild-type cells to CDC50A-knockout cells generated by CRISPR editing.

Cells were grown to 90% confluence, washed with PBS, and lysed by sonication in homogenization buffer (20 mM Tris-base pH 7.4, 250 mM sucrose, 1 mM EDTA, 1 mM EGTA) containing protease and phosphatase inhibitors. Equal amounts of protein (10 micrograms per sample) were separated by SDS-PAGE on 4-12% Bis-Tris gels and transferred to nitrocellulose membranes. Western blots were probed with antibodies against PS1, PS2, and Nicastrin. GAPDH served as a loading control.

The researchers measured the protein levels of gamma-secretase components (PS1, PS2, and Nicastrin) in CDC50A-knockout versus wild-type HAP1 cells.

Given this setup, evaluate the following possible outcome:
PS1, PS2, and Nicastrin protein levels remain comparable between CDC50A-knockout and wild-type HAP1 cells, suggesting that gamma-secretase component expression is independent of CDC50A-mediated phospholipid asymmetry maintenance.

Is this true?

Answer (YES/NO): NO